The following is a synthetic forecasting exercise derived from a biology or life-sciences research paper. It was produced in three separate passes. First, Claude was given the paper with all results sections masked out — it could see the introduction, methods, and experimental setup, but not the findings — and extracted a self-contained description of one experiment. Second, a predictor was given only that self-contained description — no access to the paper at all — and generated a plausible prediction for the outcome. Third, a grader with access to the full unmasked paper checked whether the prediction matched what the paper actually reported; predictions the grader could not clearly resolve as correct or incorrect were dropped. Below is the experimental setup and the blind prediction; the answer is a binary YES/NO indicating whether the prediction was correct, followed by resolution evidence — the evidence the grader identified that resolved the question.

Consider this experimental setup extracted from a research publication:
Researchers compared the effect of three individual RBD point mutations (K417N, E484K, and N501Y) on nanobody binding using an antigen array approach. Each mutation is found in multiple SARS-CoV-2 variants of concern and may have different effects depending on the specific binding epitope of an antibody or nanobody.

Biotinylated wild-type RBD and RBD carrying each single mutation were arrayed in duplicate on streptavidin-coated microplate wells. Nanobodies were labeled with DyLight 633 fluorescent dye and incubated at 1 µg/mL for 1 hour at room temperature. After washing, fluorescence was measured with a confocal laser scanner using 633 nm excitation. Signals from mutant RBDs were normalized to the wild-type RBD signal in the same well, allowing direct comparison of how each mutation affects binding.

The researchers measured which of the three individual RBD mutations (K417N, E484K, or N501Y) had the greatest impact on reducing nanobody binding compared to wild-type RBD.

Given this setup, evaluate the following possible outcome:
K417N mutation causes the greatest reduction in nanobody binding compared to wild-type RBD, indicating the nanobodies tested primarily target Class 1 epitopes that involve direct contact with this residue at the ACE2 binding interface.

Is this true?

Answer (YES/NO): NO